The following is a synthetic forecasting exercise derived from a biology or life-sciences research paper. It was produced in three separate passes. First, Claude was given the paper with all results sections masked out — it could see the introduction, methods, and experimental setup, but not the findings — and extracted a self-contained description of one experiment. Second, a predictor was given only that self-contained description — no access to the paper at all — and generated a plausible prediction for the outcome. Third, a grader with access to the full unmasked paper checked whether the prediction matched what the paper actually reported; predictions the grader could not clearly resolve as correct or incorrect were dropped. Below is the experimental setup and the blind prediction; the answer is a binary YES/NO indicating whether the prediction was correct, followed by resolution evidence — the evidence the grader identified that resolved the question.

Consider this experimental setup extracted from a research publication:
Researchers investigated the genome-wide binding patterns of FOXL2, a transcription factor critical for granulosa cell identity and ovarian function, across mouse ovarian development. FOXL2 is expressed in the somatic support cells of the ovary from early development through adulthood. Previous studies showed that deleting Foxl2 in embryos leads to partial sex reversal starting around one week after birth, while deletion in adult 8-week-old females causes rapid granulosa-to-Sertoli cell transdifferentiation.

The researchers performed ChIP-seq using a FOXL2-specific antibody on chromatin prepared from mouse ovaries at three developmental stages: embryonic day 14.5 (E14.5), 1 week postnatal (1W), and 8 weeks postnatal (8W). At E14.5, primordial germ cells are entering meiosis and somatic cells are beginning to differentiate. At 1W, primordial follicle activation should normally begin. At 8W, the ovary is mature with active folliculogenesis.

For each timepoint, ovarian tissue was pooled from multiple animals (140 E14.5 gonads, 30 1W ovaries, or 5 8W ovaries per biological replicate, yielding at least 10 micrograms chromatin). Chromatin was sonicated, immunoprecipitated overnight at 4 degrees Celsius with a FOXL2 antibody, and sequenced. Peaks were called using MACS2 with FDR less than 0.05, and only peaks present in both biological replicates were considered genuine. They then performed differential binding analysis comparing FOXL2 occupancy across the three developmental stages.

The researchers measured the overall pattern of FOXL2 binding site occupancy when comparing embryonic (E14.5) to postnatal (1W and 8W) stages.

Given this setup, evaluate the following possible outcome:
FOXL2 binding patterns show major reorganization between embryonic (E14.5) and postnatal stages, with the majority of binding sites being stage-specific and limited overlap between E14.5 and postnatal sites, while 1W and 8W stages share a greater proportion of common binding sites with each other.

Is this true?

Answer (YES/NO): YES